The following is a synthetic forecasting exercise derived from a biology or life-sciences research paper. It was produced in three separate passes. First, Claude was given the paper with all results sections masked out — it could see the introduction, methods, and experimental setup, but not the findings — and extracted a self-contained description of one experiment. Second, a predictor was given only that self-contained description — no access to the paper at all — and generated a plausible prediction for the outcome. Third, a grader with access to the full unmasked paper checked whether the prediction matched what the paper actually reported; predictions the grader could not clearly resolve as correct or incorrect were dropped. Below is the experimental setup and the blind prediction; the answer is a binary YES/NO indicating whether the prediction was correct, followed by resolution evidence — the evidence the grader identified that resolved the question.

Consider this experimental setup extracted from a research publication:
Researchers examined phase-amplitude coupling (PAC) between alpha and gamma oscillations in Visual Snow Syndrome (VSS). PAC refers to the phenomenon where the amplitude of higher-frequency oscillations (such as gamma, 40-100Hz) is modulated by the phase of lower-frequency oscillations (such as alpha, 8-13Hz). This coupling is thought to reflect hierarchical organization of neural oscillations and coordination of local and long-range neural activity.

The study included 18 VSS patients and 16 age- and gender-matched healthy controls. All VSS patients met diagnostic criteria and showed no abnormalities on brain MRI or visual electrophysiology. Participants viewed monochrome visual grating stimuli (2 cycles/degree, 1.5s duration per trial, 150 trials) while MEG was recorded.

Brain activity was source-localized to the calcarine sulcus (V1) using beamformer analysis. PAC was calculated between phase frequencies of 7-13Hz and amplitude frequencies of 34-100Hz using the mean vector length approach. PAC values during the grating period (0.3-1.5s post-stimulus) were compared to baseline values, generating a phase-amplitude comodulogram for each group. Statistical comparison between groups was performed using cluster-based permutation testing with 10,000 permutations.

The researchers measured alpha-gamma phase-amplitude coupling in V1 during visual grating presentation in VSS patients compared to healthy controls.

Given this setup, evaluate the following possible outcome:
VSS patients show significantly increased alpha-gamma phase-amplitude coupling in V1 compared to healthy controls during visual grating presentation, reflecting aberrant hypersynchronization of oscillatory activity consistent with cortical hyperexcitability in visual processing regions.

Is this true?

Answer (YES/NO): NO